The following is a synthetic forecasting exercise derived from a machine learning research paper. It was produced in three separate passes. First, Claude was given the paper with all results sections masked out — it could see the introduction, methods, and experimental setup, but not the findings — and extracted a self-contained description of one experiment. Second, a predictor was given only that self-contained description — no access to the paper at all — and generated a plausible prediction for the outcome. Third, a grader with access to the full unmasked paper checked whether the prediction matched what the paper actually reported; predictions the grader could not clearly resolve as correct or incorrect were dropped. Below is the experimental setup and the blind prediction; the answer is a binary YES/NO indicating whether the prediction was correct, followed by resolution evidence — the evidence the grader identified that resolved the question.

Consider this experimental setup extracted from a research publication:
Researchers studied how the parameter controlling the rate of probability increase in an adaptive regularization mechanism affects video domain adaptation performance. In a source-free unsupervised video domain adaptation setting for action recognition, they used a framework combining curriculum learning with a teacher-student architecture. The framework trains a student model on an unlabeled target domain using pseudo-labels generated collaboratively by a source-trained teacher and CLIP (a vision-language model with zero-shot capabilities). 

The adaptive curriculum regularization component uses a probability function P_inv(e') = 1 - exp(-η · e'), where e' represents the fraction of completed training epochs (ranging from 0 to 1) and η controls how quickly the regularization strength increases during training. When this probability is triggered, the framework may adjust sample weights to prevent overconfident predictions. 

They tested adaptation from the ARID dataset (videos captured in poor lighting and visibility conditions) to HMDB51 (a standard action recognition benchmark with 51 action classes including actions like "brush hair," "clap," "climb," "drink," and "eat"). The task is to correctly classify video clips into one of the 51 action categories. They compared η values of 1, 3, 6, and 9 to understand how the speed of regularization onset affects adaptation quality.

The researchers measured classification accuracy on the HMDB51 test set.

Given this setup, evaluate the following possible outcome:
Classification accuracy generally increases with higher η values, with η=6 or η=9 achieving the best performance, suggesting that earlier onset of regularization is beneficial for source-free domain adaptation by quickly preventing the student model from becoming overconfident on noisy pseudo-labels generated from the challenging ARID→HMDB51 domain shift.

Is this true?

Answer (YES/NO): NO